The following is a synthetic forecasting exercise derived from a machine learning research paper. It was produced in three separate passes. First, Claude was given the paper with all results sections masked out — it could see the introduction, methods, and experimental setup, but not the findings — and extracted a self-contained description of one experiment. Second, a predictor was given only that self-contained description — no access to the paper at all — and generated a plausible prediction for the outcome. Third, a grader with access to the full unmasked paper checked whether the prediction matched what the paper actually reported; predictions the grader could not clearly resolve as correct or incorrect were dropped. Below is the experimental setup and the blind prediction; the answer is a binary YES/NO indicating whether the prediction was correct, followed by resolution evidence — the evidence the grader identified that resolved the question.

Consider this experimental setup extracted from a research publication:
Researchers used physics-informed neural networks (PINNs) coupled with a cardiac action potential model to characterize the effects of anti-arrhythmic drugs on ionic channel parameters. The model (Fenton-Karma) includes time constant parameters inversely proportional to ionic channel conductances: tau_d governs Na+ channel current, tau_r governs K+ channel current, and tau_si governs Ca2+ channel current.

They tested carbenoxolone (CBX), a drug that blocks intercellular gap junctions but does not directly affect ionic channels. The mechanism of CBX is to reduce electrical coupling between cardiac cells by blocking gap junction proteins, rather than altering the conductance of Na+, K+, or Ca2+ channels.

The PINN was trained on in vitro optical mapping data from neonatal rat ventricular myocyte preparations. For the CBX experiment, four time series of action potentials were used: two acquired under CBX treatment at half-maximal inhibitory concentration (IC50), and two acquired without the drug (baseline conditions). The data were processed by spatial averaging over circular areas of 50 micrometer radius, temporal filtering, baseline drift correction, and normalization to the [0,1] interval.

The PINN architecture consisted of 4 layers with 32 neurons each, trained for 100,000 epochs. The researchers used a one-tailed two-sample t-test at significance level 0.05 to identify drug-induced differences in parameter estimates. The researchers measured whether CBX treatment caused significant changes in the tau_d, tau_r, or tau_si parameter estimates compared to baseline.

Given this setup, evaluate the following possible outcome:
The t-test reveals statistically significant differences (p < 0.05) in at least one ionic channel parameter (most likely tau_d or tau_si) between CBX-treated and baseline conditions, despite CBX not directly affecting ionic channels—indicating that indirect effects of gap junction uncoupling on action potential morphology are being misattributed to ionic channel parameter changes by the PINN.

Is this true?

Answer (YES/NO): NO